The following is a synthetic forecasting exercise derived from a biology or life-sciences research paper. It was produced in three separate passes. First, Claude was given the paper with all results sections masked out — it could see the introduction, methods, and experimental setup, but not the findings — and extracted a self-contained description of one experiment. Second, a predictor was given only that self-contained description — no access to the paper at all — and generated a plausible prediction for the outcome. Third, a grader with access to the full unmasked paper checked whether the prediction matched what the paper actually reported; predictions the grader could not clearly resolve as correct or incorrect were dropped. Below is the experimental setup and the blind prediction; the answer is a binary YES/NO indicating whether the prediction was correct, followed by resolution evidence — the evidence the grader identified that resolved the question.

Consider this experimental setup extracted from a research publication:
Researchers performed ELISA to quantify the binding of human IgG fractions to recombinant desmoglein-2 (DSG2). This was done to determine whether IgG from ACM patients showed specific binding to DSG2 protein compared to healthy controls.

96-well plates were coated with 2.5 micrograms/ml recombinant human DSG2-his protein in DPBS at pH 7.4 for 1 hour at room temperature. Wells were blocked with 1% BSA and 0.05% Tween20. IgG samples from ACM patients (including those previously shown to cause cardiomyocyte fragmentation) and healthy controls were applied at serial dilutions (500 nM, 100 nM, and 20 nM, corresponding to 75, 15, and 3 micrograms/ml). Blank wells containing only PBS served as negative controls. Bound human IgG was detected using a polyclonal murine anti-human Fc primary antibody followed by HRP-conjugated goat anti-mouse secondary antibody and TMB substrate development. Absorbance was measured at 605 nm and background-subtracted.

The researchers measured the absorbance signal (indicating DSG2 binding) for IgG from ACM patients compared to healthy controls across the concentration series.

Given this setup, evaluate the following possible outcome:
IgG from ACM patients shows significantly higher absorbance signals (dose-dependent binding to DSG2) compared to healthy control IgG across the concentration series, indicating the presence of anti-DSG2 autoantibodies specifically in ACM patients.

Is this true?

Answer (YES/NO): YES